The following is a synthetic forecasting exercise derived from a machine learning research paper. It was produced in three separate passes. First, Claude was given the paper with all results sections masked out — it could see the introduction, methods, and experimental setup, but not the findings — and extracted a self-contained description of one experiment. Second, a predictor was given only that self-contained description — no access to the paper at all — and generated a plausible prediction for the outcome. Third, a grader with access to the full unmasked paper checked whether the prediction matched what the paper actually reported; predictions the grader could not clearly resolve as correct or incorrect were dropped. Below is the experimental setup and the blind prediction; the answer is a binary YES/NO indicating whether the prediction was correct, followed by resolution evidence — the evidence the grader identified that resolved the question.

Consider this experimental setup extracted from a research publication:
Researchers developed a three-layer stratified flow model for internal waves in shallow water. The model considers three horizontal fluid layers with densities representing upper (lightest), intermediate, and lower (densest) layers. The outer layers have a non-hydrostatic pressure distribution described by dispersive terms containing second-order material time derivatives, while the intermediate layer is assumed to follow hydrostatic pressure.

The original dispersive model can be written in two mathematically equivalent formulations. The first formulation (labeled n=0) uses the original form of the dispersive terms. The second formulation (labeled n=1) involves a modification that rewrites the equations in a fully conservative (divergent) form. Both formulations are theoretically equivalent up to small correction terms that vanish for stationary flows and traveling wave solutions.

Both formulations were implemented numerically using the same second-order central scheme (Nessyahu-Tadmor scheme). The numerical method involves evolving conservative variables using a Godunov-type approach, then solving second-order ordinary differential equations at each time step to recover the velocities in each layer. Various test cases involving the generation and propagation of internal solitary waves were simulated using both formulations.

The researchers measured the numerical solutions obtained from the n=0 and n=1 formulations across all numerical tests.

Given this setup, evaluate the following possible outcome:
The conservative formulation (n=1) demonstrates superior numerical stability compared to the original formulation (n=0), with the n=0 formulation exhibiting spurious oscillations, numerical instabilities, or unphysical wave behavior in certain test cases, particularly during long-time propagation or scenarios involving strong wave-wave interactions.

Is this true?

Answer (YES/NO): NO